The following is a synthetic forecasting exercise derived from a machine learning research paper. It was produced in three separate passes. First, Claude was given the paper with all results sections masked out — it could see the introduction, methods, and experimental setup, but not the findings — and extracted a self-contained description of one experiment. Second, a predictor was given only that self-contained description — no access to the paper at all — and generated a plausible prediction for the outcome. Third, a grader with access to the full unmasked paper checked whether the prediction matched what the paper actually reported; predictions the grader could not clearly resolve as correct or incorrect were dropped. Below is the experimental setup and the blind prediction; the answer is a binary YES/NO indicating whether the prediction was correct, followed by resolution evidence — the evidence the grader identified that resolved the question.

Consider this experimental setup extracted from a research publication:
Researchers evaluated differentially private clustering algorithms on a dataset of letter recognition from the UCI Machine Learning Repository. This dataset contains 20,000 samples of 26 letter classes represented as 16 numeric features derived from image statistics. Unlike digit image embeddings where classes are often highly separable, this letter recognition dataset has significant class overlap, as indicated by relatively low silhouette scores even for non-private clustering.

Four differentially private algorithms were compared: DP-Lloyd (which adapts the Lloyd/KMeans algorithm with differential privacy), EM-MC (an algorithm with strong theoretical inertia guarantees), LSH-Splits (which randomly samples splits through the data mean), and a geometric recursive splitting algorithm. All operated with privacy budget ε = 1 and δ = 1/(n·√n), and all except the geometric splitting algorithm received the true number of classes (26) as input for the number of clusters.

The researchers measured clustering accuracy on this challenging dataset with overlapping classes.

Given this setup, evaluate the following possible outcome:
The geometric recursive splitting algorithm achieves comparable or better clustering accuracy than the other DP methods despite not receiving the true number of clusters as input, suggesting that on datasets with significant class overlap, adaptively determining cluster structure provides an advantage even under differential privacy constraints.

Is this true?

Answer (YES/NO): NO